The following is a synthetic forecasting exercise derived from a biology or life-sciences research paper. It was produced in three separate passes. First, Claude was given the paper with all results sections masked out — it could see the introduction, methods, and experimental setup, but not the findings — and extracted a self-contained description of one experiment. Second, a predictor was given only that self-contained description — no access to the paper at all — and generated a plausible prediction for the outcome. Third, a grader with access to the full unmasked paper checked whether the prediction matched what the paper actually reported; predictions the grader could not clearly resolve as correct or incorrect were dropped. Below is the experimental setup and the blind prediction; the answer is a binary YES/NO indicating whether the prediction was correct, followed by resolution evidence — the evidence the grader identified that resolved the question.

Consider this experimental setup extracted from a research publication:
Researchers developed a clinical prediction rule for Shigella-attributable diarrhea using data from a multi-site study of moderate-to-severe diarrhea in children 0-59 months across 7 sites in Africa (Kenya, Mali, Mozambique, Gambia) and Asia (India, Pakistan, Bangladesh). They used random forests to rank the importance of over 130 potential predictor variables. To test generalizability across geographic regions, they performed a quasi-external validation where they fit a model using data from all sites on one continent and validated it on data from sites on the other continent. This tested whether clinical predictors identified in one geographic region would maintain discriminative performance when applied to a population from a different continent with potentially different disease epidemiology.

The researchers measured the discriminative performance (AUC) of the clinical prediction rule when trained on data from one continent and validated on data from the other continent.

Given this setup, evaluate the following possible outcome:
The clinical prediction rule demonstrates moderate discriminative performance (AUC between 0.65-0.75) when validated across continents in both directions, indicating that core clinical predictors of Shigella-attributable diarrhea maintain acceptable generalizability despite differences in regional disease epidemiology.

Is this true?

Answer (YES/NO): NO